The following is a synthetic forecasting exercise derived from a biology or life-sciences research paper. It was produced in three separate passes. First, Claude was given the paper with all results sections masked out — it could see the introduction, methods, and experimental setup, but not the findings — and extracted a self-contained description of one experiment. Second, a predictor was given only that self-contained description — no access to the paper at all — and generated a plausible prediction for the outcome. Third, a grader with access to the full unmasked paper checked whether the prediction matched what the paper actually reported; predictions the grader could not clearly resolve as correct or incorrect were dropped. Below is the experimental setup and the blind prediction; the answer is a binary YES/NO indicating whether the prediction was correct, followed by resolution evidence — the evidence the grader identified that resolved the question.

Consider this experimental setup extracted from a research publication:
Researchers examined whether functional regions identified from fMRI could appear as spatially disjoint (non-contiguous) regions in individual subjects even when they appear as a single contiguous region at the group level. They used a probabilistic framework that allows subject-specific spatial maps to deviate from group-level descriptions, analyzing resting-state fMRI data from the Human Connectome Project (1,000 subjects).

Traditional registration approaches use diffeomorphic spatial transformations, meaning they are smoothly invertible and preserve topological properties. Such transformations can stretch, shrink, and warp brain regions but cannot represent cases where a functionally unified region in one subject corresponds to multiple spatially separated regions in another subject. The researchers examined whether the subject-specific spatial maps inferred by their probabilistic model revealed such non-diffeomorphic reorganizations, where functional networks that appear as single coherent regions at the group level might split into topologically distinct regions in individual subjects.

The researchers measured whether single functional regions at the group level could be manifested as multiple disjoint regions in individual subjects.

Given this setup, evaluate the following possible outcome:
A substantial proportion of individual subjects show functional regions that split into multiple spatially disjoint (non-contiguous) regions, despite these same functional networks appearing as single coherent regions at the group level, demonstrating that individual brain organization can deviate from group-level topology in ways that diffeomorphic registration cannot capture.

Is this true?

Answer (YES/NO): YES